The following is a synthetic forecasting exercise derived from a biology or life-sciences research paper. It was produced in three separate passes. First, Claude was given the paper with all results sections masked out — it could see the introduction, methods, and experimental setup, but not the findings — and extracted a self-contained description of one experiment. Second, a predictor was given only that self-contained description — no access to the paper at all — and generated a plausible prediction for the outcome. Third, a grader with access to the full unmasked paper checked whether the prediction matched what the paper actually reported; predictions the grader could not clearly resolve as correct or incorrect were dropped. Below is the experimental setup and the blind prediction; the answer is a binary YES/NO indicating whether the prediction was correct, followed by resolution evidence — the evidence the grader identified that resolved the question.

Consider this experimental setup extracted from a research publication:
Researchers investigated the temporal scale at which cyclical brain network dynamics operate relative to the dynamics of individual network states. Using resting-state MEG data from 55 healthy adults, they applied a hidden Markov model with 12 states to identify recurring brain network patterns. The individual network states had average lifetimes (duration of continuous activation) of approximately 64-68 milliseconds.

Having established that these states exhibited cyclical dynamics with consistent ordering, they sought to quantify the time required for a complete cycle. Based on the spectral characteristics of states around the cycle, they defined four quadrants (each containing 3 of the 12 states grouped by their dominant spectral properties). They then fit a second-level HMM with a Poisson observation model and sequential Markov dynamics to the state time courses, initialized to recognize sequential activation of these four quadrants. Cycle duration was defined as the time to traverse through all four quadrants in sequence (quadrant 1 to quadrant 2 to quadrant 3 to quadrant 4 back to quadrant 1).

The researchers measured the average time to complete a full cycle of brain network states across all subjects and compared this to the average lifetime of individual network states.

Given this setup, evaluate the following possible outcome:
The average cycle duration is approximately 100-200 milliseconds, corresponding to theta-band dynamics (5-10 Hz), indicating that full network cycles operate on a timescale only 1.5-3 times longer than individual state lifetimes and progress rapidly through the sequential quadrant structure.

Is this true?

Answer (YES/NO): NO